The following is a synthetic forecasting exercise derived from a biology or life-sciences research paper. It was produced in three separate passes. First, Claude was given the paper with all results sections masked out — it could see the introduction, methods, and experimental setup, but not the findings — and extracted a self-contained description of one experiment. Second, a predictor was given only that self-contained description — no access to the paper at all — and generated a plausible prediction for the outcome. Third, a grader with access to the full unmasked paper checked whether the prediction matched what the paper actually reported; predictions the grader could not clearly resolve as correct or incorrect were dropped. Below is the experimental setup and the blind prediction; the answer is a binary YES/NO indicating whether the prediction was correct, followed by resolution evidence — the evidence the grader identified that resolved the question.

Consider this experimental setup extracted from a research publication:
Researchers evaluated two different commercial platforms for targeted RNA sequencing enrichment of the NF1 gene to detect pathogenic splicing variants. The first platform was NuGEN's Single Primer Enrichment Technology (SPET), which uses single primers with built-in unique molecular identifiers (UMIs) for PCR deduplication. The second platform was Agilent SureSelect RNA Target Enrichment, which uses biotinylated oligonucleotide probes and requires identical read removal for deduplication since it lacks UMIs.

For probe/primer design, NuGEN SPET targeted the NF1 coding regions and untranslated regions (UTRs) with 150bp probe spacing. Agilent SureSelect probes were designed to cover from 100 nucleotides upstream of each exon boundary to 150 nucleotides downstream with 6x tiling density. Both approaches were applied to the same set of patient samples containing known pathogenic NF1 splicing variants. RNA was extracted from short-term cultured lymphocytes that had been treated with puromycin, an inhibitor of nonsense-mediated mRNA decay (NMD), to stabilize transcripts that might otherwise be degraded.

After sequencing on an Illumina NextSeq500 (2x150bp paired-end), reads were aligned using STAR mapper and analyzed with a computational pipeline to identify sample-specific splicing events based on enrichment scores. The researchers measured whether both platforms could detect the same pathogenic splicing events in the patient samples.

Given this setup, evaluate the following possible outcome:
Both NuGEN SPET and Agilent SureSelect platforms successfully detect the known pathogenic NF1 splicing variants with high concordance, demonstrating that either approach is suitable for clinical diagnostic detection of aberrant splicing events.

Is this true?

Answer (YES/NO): YES